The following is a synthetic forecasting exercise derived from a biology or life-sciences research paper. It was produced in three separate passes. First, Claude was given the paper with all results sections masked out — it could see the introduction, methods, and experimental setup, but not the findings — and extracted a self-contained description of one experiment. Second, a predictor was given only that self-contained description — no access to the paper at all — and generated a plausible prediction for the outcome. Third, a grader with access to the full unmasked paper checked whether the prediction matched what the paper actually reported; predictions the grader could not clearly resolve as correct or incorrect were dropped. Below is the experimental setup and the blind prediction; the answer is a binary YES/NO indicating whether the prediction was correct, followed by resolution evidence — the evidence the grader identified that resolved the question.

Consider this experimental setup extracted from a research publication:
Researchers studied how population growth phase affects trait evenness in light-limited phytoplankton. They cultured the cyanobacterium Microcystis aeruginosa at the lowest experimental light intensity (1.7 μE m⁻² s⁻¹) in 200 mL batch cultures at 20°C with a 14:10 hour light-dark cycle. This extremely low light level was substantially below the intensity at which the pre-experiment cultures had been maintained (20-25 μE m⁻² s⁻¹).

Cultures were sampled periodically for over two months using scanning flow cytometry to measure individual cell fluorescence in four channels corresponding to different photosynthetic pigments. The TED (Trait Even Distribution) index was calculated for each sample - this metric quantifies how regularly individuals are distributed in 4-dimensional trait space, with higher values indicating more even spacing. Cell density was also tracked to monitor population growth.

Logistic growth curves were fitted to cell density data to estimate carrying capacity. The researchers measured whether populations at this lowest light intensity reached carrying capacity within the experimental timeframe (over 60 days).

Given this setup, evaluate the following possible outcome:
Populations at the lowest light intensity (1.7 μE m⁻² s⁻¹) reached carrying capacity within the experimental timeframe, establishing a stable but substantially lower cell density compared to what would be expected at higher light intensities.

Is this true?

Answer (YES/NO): NO